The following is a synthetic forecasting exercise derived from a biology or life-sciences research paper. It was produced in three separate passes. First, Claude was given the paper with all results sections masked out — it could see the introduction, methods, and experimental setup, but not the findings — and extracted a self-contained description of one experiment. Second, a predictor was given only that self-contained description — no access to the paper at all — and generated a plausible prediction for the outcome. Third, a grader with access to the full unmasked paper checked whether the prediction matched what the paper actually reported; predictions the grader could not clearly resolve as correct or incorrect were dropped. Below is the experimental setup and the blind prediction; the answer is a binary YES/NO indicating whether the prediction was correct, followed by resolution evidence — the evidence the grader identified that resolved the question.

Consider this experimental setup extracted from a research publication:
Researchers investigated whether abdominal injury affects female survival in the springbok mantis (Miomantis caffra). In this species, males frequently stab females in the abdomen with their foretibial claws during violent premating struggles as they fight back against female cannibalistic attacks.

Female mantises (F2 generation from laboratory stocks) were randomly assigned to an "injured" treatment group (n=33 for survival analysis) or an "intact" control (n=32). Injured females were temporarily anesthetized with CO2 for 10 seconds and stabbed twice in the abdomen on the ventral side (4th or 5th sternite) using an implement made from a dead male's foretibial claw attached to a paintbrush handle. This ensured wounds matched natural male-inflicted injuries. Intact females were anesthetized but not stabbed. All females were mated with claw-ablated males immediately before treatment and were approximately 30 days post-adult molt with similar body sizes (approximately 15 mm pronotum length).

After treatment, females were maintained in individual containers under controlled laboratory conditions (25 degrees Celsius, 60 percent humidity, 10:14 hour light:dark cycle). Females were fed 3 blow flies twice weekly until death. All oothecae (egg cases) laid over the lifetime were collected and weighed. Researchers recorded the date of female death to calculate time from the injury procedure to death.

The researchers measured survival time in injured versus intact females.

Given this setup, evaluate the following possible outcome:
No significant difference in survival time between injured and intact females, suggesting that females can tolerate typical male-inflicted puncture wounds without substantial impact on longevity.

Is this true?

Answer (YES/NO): YES